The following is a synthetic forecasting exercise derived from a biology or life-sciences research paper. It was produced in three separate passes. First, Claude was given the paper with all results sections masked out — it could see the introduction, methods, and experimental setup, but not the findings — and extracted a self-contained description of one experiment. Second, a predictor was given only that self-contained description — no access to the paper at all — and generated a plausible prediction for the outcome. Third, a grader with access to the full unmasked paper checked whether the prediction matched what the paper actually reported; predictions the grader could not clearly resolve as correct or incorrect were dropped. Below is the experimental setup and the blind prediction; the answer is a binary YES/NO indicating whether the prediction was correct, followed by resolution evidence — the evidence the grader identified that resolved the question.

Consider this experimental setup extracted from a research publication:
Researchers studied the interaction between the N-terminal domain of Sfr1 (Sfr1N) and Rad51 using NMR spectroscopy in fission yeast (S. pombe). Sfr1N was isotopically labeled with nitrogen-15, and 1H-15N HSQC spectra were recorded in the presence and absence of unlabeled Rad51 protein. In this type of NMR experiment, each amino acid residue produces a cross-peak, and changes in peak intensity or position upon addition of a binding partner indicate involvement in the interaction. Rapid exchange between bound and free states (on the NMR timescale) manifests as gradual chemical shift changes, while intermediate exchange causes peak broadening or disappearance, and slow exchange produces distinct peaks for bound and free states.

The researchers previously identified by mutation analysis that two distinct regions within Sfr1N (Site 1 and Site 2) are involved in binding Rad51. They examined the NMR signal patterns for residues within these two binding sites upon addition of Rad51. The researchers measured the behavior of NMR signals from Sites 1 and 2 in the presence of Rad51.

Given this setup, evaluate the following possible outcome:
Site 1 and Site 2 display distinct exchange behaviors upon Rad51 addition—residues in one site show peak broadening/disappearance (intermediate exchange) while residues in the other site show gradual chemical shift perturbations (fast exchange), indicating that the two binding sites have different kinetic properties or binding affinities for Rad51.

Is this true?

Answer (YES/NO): NO